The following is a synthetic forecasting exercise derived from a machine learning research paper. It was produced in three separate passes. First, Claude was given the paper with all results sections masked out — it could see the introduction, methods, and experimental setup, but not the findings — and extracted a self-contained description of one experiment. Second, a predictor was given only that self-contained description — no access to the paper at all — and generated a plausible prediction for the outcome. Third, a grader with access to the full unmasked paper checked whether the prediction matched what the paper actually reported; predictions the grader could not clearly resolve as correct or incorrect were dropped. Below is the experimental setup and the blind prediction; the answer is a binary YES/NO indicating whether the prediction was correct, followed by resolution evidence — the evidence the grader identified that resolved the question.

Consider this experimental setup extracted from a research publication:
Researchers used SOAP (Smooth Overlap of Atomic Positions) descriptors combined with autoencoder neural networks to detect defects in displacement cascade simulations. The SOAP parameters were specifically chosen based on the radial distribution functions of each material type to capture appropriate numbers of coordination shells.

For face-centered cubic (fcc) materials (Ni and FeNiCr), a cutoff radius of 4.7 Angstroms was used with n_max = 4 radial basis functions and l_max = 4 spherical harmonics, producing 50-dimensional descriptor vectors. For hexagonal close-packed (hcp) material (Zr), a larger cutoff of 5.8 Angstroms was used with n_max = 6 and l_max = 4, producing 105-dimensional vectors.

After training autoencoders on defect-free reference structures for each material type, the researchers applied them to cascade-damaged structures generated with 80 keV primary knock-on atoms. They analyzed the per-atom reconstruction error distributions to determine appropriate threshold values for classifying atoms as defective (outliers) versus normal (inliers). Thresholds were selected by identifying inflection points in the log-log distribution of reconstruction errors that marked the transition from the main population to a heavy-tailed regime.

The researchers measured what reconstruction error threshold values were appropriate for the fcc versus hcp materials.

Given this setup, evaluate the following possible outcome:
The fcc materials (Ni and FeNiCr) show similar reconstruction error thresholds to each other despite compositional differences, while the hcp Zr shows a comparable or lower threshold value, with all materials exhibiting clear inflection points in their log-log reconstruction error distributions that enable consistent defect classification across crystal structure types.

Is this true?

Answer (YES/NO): YES